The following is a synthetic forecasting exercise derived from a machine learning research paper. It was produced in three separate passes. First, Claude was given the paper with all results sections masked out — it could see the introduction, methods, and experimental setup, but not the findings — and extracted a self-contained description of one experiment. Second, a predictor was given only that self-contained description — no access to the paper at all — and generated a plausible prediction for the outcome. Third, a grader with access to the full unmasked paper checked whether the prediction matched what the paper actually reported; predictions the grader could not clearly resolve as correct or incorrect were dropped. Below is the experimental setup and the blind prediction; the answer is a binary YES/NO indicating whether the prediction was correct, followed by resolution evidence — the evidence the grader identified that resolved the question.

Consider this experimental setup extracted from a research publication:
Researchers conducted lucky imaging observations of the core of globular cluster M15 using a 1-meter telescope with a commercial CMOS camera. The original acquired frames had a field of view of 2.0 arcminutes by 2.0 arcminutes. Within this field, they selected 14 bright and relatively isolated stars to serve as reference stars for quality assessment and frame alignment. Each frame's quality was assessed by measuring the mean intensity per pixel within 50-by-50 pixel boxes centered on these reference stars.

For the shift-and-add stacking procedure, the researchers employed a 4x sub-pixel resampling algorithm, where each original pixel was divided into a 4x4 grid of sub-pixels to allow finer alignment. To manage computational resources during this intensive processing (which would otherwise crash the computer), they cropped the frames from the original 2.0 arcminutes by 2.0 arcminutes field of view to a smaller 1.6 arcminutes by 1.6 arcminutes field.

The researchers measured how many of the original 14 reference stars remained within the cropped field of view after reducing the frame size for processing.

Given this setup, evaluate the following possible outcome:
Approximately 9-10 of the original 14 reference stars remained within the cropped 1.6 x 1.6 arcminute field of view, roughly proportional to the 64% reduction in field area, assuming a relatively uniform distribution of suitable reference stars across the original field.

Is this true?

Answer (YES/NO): NO